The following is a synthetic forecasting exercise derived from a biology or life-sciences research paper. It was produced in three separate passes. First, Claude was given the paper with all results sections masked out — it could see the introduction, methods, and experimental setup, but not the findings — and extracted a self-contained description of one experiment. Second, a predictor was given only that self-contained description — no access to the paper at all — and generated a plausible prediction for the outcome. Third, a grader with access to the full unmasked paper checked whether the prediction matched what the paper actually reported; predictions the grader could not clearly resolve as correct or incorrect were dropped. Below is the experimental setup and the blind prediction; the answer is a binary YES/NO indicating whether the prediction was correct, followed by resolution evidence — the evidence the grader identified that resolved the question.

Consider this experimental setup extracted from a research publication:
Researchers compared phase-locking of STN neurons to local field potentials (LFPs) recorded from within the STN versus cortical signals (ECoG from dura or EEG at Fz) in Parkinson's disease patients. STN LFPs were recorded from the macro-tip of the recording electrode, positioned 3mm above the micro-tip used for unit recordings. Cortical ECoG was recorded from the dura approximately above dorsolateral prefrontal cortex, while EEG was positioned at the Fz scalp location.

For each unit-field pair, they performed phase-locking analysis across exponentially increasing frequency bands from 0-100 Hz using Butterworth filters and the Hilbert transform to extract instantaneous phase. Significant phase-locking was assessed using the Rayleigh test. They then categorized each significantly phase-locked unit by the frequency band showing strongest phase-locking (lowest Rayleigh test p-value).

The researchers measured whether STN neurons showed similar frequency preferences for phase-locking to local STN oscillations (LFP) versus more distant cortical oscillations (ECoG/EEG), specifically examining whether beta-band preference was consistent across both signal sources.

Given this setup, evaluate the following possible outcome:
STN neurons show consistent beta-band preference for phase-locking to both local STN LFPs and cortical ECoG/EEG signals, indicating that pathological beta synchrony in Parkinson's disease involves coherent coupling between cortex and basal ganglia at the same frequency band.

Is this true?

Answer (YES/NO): YES